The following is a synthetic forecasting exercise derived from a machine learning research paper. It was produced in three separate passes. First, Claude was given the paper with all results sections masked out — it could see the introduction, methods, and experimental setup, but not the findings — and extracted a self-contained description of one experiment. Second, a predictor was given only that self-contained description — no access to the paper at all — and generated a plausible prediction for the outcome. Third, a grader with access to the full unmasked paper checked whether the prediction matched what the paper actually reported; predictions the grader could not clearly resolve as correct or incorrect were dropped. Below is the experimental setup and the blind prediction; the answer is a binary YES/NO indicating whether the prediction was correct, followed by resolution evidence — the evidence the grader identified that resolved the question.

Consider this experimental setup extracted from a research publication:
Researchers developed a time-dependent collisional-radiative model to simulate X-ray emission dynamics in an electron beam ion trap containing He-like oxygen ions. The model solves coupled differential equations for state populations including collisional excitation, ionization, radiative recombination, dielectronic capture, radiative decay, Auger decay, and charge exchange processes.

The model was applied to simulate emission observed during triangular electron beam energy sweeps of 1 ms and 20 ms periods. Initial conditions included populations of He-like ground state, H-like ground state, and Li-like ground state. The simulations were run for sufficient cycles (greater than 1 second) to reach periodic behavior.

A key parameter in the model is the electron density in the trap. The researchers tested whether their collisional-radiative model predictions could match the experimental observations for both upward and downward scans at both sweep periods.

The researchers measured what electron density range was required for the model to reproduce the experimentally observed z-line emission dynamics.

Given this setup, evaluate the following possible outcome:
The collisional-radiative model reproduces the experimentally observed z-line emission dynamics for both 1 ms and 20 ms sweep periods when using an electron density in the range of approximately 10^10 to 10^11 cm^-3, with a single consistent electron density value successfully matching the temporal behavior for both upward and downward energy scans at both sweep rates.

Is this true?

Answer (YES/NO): YES